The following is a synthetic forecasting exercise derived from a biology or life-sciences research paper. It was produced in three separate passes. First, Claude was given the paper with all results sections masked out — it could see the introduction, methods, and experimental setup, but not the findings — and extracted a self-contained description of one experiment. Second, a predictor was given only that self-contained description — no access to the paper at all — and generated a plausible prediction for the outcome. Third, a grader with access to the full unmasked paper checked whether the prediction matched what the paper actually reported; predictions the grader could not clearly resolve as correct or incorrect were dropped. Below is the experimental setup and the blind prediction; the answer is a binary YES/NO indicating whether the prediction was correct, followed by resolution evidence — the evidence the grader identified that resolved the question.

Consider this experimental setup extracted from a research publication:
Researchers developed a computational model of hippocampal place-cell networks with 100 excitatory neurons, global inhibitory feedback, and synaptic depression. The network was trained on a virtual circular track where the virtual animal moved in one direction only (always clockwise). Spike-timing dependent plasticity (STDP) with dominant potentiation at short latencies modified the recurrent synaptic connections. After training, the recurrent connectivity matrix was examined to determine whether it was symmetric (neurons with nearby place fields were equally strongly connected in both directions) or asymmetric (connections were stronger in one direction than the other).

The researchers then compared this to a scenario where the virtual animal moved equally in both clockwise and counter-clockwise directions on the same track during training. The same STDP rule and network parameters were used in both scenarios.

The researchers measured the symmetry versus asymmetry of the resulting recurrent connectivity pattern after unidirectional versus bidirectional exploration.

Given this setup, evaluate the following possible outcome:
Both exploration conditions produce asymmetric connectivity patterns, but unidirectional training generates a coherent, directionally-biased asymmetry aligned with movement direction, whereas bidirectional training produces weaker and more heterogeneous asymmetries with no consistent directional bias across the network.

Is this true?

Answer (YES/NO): NO